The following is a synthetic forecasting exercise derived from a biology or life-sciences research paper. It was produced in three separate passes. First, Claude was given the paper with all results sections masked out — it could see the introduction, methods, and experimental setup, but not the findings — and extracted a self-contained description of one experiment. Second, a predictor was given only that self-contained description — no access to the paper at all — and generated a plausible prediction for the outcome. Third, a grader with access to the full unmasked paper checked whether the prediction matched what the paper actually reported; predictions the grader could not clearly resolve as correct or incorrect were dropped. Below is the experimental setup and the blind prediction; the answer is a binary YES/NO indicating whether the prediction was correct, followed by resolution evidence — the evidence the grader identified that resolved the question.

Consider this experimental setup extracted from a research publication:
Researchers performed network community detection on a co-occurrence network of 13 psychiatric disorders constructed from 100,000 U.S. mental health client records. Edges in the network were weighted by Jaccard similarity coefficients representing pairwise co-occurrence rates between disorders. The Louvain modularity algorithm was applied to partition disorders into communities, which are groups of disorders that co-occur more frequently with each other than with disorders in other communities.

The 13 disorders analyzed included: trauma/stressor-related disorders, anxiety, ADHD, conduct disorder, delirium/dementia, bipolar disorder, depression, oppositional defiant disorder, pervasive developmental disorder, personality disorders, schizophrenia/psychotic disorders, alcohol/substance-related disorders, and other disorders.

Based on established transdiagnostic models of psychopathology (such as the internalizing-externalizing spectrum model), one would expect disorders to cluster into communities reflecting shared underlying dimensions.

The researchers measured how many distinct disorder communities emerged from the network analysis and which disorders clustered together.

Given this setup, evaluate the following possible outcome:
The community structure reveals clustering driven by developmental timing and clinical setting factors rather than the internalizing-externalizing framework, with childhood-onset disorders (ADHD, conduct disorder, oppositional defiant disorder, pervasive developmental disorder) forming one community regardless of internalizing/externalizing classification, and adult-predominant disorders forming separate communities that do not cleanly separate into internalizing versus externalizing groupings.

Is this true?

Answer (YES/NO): NO